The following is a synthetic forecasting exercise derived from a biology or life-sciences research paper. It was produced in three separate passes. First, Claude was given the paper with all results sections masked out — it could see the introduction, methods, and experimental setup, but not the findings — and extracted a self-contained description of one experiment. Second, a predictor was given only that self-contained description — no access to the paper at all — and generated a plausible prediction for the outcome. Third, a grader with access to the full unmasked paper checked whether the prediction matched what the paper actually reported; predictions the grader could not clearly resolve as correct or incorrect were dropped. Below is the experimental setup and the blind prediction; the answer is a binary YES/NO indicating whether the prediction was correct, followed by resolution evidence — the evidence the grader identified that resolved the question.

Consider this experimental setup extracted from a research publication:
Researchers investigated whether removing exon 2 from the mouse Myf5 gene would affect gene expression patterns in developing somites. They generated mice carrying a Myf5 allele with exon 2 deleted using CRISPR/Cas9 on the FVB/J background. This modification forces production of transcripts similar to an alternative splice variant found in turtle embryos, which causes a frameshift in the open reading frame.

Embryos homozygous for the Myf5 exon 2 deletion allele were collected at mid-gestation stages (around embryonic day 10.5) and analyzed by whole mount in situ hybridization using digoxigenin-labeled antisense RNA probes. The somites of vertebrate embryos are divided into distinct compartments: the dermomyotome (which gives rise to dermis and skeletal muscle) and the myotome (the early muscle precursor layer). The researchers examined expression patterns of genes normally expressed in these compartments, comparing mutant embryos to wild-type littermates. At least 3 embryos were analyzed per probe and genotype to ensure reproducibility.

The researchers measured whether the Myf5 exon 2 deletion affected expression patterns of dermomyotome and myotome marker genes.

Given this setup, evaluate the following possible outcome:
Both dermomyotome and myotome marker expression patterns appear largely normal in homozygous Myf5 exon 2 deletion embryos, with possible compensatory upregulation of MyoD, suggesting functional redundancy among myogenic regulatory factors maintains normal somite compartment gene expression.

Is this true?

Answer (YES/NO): NO